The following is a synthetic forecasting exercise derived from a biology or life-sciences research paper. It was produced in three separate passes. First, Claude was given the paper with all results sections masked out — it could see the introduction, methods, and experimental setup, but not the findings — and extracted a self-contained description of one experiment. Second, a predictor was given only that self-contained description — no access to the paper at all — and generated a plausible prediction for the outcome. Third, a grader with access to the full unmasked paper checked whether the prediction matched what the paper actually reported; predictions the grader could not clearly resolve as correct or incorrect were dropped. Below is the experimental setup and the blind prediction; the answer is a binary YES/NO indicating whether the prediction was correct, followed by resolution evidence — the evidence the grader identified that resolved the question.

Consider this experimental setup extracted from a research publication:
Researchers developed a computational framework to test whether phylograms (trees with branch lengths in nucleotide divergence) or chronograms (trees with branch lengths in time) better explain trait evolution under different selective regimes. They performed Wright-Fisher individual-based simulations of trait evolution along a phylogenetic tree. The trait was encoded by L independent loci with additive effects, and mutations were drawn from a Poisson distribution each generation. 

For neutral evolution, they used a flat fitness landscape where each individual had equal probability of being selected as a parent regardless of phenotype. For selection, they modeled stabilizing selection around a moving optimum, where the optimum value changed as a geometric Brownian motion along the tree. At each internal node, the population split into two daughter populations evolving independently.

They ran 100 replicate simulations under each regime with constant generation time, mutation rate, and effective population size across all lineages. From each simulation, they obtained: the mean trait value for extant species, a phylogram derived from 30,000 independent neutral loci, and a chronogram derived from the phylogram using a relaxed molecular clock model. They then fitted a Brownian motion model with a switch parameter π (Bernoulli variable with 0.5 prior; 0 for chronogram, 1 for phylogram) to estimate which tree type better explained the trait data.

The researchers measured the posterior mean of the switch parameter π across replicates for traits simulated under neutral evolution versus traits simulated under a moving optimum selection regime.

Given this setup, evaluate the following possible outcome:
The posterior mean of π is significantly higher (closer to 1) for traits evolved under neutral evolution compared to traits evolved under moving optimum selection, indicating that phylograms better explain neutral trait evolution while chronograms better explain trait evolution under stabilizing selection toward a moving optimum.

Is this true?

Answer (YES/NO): NO